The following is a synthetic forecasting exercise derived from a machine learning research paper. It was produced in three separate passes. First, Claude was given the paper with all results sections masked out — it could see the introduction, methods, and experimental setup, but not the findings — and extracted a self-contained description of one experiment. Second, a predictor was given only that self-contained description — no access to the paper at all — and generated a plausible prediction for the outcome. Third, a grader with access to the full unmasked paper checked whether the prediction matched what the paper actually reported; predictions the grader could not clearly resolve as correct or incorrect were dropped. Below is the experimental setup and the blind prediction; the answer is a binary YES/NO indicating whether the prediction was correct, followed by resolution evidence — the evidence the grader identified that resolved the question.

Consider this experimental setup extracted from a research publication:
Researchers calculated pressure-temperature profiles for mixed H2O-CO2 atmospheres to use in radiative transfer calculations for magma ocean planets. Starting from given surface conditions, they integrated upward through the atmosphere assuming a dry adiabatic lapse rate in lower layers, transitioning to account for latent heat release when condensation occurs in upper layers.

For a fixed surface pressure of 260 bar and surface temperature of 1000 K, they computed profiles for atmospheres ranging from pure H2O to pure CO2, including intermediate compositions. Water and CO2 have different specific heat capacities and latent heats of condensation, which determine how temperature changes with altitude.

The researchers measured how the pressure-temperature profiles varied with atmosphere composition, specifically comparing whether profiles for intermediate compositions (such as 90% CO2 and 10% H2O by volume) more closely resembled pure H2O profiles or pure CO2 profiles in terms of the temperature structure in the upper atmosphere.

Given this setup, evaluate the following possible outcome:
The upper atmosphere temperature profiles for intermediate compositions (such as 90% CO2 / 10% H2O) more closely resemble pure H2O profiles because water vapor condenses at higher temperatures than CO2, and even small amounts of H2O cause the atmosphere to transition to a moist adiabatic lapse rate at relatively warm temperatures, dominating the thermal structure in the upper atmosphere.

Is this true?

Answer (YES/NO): YES